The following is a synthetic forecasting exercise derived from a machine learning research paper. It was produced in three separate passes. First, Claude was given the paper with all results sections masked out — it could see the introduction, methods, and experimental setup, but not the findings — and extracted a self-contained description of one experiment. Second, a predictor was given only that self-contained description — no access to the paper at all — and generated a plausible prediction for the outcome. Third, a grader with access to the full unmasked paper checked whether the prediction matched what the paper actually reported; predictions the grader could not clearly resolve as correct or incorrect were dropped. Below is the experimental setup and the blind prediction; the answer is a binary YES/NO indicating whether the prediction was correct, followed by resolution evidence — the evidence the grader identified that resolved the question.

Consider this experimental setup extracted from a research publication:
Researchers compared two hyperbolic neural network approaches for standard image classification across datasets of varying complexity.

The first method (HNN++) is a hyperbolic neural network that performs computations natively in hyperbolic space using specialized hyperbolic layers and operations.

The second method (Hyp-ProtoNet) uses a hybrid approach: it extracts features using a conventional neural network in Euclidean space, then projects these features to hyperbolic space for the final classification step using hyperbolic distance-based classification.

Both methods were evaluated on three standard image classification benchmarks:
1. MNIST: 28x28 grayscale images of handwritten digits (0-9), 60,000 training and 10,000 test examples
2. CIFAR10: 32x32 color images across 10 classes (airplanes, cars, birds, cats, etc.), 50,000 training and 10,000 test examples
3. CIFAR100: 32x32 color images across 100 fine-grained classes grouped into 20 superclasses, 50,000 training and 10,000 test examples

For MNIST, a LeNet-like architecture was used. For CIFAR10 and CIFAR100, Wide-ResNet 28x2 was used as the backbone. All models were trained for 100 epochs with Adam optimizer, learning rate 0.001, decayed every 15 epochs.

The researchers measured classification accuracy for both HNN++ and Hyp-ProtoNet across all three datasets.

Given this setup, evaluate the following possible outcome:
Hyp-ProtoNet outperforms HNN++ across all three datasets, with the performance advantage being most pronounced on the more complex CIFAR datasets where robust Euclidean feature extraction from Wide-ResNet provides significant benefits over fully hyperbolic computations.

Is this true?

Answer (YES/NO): NO